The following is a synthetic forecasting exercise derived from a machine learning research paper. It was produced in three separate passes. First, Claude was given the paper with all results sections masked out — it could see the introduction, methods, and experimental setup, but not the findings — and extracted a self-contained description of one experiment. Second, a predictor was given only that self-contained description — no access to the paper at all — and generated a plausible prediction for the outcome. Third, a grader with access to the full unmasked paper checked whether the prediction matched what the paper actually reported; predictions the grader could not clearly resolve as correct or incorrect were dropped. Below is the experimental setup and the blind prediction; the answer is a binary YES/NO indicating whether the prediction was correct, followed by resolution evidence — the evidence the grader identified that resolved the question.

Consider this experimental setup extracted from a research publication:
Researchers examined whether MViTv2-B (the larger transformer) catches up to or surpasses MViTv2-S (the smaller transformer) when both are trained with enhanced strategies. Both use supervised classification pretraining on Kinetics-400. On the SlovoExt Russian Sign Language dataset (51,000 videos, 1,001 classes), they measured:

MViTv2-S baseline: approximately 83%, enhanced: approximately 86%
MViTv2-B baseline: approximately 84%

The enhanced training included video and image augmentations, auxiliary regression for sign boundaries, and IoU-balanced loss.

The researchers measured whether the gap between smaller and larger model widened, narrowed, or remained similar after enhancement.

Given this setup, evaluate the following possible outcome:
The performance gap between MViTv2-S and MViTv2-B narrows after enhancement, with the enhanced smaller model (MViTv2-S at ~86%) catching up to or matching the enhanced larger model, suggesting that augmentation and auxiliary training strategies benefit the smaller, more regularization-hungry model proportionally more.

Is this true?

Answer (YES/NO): NO